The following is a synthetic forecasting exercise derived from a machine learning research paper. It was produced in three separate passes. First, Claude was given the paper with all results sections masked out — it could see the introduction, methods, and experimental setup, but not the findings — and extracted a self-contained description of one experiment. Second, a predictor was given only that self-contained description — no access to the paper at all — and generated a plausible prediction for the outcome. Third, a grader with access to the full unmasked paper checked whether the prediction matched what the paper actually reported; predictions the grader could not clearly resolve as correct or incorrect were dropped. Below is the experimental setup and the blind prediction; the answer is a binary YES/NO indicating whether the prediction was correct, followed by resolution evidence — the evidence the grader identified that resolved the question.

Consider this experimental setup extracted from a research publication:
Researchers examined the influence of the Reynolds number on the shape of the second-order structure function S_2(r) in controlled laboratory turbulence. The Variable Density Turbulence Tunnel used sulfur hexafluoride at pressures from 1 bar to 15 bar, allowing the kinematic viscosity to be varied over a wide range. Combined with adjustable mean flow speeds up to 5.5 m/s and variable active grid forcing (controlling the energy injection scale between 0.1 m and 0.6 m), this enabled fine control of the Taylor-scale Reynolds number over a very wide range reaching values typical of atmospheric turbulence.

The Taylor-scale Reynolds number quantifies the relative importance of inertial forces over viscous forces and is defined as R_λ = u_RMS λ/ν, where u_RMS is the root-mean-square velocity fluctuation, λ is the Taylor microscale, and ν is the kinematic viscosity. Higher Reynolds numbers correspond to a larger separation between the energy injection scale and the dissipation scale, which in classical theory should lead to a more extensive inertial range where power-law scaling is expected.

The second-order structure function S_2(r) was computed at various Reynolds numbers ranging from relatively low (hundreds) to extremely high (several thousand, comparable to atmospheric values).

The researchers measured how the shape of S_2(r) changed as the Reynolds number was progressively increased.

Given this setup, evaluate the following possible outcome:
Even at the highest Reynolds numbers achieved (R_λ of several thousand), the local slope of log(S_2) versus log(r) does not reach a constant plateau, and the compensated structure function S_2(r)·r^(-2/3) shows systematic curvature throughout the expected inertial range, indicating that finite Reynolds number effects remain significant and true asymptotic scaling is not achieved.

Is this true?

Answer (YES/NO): NO